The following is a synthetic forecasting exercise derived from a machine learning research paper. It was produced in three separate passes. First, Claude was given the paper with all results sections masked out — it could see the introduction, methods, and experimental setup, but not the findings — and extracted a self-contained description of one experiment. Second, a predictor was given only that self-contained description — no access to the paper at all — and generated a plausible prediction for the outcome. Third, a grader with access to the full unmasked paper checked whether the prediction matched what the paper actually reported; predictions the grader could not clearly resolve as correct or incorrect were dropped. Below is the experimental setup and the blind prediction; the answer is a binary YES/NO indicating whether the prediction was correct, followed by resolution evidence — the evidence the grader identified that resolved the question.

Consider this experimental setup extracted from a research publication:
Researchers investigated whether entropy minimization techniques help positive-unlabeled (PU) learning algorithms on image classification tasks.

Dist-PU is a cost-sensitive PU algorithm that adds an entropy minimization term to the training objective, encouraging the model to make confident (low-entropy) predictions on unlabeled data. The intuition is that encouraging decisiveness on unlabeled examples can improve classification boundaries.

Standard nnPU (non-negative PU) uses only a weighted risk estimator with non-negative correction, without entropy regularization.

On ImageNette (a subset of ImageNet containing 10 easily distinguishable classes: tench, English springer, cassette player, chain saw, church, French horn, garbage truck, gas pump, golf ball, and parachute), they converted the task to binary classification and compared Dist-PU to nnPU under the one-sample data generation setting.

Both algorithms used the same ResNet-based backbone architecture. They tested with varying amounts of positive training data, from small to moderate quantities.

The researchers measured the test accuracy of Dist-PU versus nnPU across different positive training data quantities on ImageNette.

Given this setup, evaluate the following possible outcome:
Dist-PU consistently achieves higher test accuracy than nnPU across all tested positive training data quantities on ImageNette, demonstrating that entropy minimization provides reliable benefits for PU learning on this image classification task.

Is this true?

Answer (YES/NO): NO